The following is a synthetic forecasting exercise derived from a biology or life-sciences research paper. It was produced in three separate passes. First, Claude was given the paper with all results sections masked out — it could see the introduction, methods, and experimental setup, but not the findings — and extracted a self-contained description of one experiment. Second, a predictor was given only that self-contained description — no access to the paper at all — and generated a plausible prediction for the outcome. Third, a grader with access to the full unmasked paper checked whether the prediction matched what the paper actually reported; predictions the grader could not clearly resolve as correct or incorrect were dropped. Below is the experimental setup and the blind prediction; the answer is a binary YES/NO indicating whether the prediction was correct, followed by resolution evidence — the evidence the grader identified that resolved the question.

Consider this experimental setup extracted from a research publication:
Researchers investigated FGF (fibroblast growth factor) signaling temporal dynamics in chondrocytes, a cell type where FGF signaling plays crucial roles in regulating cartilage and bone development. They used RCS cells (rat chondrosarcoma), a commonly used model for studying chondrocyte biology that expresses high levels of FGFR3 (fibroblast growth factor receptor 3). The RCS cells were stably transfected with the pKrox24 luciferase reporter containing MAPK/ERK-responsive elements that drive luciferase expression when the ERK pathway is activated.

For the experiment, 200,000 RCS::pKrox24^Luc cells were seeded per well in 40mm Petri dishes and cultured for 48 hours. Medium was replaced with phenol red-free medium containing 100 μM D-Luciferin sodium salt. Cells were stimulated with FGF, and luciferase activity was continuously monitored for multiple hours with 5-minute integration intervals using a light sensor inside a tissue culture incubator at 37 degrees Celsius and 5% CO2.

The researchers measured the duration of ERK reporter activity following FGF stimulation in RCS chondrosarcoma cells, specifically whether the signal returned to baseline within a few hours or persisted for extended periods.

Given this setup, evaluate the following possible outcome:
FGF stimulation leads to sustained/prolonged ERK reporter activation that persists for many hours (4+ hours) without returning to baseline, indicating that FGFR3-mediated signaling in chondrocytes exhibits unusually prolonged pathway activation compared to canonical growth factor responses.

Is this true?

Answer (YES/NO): YES